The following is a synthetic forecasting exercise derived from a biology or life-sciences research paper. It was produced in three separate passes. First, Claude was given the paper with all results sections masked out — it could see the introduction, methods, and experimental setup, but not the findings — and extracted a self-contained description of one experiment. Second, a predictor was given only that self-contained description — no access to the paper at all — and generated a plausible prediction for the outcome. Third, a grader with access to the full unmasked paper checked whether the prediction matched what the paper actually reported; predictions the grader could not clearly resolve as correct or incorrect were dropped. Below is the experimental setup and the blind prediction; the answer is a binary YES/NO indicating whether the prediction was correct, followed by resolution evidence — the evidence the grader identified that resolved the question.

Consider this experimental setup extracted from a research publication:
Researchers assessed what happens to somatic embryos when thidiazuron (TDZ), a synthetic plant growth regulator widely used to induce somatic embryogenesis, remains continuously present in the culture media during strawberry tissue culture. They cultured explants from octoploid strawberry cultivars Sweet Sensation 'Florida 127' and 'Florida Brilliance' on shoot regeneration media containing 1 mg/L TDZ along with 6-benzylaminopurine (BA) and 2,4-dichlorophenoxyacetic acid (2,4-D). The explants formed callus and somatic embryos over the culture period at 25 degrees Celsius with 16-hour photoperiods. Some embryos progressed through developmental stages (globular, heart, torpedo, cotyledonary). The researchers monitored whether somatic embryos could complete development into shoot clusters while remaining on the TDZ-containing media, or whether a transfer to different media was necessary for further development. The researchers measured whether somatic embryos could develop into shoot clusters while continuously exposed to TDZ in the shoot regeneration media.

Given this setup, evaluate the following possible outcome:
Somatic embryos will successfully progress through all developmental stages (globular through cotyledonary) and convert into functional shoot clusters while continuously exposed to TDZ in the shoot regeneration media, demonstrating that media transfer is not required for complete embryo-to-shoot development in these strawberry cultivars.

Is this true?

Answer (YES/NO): NO